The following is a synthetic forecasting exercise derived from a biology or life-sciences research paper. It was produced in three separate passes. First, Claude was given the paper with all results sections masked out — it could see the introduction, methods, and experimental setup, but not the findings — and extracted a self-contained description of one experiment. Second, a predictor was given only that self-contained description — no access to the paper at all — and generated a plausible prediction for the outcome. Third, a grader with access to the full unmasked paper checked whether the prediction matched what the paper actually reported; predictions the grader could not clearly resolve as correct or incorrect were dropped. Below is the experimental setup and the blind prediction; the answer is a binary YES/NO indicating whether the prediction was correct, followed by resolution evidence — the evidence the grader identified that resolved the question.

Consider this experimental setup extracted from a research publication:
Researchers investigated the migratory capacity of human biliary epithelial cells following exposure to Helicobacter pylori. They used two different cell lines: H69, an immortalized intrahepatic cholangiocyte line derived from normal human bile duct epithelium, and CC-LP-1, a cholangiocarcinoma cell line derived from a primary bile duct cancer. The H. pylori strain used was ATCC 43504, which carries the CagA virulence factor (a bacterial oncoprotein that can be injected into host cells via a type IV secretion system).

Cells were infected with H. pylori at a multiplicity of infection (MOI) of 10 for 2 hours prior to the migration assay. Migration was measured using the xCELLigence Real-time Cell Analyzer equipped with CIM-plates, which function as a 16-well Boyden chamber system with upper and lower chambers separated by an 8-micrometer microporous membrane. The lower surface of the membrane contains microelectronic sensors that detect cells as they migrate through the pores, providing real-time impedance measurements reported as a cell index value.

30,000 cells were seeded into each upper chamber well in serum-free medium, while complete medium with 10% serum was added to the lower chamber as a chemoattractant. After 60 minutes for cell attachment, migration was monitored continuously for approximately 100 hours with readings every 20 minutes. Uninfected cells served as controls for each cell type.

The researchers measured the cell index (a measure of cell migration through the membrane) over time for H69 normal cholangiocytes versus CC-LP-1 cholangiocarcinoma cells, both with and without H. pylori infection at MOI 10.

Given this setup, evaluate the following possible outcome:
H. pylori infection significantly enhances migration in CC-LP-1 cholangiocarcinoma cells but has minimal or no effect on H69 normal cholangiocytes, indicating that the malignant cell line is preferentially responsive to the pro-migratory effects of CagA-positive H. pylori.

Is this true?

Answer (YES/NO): NO